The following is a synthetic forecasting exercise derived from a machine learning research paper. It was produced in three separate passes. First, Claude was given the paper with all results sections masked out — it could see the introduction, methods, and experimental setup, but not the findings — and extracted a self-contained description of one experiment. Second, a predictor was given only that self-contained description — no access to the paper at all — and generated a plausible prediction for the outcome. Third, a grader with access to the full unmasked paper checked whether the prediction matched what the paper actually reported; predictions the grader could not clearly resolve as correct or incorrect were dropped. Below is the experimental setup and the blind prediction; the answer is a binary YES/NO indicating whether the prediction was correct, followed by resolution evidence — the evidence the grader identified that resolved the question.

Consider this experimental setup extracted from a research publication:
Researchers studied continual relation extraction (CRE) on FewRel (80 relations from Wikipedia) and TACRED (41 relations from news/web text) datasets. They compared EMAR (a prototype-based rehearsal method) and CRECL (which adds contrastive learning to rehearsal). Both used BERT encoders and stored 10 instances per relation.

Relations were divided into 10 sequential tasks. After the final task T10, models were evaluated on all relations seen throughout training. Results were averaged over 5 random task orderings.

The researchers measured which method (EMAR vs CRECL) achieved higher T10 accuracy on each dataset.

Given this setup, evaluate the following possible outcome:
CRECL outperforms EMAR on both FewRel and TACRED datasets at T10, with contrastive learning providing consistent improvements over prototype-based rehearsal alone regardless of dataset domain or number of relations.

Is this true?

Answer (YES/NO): NO